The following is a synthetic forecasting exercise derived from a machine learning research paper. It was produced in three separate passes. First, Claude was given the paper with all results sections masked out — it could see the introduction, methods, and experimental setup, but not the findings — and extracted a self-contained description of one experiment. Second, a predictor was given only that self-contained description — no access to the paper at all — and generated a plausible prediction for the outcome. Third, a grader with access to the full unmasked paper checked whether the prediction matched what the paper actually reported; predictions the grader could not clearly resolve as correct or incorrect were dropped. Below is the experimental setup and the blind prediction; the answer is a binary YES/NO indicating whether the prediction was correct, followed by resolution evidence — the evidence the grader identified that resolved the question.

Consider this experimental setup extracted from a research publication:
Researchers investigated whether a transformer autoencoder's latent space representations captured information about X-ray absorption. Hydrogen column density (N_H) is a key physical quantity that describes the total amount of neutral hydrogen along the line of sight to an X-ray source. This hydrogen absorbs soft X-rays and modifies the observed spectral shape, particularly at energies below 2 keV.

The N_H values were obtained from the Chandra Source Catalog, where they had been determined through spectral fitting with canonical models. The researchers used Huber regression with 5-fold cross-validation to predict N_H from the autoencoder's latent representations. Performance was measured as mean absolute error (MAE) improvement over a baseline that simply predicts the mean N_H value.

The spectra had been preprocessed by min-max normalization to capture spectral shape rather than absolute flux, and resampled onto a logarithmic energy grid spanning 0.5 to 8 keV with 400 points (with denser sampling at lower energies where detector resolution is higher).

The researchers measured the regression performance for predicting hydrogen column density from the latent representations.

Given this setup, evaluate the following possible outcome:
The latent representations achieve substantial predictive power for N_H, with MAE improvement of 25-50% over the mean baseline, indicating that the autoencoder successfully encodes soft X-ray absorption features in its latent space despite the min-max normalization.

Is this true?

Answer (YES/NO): NO